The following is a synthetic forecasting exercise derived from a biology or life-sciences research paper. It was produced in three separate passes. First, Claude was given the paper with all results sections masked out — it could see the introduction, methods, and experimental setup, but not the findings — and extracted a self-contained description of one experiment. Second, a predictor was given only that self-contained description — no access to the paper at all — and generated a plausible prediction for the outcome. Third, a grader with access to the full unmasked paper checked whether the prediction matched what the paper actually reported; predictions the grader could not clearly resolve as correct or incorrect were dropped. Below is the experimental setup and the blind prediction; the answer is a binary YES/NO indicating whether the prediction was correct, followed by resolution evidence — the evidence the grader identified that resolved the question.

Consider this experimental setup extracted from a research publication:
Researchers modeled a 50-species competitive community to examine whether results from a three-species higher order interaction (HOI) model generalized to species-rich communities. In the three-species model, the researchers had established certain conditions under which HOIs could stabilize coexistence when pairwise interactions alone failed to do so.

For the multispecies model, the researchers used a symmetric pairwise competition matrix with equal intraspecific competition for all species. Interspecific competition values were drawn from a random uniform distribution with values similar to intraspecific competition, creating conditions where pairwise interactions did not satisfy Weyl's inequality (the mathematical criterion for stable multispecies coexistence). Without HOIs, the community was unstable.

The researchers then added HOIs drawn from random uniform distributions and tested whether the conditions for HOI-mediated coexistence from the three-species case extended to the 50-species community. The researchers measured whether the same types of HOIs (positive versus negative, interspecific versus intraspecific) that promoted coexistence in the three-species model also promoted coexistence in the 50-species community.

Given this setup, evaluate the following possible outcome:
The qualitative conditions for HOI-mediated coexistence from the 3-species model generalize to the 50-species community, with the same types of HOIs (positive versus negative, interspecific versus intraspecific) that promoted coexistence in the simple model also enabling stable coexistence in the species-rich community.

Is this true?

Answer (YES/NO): NO